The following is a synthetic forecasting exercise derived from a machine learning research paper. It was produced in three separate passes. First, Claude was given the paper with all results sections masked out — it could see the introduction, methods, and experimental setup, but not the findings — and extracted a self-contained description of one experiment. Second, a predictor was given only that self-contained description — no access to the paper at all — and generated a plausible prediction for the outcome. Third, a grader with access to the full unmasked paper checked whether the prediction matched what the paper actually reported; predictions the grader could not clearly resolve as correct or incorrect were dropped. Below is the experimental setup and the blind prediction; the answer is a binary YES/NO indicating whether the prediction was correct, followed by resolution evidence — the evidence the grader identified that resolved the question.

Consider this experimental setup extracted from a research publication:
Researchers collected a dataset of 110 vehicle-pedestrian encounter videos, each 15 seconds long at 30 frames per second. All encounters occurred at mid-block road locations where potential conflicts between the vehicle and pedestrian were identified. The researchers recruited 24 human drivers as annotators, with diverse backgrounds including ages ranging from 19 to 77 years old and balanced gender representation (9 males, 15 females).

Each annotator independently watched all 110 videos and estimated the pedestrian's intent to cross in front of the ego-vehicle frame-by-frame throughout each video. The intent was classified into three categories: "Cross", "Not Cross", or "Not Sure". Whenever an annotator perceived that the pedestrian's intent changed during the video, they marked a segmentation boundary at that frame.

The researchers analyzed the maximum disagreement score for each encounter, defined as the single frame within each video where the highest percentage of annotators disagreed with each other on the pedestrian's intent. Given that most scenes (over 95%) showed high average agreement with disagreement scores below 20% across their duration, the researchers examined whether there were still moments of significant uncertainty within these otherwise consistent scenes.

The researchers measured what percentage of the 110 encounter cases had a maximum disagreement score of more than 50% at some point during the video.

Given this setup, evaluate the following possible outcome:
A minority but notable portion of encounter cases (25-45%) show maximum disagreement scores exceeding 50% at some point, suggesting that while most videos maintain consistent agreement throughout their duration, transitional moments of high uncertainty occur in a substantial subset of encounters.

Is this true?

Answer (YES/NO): NO